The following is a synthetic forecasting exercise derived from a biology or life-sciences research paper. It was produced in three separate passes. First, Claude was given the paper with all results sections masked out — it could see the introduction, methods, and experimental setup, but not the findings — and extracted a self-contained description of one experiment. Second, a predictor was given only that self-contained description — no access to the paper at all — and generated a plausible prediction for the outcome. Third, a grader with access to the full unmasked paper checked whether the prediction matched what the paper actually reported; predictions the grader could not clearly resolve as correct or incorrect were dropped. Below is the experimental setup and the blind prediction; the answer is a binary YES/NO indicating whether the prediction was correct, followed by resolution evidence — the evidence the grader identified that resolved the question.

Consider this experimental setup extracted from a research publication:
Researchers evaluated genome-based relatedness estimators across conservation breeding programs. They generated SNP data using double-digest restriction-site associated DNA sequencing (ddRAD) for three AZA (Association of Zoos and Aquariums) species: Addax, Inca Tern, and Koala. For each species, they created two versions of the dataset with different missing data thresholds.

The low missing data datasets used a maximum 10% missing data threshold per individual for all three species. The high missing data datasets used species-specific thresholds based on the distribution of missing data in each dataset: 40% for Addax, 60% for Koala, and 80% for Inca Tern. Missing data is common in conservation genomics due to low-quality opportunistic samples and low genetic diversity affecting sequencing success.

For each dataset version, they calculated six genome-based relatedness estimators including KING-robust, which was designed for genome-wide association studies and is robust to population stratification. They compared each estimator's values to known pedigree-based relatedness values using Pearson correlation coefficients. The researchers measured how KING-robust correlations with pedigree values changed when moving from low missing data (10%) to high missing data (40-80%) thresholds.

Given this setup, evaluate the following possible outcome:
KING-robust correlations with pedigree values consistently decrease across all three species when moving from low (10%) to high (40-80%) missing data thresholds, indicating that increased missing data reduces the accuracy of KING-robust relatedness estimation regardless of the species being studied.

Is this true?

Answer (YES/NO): NO